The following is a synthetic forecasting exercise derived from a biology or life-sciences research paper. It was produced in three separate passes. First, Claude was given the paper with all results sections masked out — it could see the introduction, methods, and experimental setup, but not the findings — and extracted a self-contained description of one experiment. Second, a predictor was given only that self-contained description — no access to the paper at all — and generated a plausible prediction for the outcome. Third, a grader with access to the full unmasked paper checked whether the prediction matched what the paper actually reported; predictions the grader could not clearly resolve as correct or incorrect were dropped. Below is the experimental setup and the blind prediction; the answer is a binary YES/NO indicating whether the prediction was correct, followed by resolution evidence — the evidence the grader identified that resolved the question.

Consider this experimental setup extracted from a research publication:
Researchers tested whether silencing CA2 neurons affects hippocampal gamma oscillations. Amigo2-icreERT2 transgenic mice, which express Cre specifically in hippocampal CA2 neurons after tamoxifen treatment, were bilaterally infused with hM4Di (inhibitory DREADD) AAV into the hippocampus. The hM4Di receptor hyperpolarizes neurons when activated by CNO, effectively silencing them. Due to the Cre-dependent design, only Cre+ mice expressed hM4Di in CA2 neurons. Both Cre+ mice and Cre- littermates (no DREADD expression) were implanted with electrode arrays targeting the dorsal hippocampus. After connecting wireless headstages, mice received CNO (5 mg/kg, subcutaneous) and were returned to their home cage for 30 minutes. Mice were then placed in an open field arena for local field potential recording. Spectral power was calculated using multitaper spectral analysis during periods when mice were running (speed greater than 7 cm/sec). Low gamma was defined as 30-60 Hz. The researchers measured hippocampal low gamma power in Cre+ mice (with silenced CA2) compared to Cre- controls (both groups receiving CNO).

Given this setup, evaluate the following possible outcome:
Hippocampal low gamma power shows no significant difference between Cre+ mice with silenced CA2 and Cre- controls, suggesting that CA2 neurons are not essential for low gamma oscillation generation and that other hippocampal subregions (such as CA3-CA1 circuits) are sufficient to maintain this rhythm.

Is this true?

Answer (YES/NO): NO